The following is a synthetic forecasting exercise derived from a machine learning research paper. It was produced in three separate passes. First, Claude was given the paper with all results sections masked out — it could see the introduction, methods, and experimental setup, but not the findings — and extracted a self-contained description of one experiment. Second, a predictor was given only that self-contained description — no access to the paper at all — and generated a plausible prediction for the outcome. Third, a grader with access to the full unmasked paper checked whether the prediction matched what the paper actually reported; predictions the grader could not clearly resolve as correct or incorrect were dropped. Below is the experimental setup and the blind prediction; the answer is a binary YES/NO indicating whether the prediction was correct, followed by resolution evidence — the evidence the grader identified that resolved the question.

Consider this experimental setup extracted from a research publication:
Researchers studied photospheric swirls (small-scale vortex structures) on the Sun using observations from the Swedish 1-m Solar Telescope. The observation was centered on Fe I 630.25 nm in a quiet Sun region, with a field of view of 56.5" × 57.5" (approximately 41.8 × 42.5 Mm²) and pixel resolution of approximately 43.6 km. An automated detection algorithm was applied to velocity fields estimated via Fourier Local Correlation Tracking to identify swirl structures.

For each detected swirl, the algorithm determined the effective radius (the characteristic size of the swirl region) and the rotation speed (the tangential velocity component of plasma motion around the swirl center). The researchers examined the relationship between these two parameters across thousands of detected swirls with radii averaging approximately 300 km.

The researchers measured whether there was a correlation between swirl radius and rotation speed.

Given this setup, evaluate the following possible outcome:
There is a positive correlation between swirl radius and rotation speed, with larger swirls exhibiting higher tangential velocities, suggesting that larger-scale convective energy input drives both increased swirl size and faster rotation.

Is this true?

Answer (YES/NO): YES